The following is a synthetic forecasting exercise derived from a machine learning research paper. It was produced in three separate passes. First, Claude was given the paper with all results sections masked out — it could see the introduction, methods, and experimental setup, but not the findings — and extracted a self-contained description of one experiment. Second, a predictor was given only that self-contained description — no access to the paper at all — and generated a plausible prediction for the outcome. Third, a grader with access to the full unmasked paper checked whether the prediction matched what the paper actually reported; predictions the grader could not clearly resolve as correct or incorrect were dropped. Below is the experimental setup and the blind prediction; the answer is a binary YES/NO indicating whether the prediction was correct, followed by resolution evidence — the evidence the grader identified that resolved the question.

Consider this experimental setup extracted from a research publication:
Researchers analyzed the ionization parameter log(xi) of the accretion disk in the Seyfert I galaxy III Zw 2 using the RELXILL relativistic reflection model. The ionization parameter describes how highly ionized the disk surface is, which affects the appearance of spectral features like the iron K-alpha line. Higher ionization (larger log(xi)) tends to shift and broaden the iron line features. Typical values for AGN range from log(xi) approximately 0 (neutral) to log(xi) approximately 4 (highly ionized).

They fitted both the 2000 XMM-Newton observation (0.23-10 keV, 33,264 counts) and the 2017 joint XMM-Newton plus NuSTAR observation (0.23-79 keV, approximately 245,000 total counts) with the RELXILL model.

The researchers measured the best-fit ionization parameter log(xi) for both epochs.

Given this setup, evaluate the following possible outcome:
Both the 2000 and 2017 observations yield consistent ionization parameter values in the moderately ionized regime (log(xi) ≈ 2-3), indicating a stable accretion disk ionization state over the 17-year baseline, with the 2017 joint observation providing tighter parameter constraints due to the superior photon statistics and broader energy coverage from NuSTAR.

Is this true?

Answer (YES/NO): YES